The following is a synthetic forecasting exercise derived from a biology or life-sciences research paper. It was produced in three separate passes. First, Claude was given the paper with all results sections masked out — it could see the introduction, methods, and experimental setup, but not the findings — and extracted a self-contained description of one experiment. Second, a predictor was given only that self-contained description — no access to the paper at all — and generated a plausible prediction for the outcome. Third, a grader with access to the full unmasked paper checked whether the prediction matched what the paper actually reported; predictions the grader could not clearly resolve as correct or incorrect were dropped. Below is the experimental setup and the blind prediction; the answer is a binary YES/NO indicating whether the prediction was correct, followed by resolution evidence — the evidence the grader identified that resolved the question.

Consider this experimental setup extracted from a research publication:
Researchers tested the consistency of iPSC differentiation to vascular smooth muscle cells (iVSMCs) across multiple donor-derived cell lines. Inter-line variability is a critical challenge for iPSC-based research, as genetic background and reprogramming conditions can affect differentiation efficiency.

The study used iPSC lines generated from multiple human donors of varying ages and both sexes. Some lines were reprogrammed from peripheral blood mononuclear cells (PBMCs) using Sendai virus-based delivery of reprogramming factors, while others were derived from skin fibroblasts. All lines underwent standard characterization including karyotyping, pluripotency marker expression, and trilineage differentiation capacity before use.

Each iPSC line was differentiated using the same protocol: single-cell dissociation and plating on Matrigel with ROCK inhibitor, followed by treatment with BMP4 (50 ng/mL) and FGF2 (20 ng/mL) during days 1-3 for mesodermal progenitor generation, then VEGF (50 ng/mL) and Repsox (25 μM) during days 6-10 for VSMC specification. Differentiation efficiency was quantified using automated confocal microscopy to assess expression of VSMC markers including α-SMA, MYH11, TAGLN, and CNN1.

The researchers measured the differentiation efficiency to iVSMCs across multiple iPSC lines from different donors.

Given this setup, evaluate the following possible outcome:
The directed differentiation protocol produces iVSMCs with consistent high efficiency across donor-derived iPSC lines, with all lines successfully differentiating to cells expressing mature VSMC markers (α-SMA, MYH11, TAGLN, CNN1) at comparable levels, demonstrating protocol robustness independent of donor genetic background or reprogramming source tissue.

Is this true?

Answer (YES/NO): YES